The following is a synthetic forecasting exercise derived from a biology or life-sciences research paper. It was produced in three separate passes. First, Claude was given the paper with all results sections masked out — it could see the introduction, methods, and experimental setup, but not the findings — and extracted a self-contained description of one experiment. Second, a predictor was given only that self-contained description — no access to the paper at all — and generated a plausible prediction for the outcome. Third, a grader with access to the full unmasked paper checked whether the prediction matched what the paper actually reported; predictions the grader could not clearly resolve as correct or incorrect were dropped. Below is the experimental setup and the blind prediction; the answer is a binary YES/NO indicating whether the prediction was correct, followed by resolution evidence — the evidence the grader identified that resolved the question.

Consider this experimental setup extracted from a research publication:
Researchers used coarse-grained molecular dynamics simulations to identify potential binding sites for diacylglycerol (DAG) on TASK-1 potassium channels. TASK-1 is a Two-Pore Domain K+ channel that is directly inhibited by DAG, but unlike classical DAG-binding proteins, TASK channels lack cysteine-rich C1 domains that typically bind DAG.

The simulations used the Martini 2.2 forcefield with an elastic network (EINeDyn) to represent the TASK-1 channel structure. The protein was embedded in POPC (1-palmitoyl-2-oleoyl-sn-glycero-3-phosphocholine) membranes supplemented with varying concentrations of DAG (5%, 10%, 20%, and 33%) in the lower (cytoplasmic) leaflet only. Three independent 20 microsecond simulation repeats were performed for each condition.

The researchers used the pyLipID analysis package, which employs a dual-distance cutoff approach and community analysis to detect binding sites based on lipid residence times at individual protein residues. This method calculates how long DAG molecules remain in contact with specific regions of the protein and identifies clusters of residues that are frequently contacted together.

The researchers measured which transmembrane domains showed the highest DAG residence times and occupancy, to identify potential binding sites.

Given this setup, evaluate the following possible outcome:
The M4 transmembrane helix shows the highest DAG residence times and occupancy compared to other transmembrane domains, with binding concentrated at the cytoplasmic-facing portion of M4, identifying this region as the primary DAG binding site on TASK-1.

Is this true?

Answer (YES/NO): NO